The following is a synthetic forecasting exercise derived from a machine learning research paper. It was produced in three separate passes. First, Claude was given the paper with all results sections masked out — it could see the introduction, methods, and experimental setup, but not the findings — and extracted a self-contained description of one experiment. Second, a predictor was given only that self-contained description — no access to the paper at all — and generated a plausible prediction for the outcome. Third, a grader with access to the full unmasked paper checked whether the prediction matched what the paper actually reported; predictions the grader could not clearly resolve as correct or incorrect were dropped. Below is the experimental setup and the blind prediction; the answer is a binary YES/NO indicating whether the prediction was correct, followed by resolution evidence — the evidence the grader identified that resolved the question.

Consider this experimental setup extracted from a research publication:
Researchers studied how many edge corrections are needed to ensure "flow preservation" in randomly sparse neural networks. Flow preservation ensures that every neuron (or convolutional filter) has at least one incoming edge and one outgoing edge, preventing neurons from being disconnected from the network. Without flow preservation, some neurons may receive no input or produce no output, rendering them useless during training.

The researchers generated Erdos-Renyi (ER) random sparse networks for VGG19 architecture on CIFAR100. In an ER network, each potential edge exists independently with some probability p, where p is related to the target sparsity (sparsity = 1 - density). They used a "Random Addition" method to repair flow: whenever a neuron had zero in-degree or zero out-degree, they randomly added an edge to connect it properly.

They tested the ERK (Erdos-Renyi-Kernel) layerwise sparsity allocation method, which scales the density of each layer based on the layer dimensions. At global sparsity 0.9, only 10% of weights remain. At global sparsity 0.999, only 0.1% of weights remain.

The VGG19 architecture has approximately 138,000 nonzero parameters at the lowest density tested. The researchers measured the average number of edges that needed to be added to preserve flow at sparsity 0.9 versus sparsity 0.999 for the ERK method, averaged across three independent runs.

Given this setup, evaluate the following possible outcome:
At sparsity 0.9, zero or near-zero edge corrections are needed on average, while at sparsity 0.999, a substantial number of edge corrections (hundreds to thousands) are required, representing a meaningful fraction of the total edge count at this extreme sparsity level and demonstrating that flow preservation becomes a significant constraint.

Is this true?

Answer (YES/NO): NO